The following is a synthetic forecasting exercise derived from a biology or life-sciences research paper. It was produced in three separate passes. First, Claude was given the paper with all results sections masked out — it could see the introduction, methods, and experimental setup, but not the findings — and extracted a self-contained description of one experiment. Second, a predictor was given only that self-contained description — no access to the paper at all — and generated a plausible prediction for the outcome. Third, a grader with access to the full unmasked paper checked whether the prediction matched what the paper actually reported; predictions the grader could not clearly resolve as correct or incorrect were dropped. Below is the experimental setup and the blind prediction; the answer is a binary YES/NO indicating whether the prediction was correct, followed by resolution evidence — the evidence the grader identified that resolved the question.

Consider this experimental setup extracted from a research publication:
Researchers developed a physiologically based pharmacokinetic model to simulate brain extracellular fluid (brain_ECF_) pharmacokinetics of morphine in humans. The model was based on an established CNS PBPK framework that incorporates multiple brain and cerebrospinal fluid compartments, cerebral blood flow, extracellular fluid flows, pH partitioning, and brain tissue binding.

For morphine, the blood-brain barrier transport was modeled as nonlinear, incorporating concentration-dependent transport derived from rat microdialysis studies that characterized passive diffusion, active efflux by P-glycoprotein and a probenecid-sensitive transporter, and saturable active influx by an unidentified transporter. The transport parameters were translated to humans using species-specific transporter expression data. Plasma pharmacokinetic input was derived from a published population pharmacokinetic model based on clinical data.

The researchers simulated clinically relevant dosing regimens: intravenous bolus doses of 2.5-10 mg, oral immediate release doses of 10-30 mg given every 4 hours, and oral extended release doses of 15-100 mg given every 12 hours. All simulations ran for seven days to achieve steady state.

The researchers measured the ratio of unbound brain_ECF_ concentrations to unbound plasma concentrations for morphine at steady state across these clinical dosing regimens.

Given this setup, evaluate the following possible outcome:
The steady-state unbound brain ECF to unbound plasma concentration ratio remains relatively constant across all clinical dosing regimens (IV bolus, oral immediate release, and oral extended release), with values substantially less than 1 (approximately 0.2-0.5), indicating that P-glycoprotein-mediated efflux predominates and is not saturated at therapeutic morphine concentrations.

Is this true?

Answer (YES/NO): NO